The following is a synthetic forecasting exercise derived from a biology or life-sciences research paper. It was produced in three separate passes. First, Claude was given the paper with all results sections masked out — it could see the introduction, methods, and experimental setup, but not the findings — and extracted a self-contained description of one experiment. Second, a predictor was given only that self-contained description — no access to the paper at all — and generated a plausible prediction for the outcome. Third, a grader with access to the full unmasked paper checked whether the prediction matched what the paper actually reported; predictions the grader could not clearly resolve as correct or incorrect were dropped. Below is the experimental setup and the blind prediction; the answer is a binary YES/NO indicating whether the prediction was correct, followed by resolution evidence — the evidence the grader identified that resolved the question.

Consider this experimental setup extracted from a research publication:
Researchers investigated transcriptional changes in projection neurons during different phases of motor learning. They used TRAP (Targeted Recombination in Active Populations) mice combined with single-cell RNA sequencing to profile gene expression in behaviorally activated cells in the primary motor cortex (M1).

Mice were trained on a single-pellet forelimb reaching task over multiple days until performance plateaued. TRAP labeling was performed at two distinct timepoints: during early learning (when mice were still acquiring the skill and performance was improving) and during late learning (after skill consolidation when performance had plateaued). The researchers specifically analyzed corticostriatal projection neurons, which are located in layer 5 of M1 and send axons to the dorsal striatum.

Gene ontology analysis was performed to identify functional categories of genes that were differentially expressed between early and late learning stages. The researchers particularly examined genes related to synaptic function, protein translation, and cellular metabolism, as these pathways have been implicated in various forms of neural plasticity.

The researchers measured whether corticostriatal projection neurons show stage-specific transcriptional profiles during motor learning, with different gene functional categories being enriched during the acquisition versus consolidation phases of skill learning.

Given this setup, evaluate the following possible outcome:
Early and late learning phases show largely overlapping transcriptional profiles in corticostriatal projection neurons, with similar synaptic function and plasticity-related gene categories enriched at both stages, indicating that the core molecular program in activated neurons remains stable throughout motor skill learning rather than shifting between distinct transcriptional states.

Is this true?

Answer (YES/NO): NO